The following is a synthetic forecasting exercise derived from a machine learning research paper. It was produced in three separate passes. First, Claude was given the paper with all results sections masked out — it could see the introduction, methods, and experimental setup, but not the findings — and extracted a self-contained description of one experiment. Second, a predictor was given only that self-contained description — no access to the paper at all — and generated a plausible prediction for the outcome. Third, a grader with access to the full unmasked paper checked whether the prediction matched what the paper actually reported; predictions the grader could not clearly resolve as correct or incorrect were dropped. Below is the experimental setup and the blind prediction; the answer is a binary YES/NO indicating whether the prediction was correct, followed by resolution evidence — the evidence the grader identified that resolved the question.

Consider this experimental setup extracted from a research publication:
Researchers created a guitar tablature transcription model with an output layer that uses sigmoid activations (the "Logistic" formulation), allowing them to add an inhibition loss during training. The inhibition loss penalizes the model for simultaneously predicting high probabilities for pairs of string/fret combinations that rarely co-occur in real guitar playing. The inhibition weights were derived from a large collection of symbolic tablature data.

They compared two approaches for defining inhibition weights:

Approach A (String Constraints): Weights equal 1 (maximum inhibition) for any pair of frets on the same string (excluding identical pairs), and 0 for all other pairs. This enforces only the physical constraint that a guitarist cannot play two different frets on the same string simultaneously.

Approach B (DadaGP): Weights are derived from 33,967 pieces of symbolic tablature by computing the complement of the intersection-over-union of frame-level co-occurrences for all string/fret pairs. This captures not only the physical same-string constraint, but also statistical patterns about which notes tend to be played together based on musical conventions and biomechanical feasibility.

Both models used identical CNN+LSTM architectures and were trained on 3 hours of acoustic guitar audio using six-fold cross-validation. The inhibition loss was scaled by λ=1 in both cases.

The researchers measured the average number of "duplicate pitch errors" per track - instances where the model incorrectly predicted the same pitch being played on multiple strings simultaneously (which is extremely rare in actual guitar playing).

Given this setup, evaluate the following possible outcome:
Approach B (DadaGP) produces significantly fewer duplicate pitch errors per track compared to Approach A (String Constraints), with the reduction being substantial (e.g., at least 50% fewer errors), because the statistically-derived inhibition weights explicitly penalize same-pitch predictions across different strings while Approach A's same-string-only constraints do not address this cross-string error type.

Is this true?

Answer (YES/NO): NO